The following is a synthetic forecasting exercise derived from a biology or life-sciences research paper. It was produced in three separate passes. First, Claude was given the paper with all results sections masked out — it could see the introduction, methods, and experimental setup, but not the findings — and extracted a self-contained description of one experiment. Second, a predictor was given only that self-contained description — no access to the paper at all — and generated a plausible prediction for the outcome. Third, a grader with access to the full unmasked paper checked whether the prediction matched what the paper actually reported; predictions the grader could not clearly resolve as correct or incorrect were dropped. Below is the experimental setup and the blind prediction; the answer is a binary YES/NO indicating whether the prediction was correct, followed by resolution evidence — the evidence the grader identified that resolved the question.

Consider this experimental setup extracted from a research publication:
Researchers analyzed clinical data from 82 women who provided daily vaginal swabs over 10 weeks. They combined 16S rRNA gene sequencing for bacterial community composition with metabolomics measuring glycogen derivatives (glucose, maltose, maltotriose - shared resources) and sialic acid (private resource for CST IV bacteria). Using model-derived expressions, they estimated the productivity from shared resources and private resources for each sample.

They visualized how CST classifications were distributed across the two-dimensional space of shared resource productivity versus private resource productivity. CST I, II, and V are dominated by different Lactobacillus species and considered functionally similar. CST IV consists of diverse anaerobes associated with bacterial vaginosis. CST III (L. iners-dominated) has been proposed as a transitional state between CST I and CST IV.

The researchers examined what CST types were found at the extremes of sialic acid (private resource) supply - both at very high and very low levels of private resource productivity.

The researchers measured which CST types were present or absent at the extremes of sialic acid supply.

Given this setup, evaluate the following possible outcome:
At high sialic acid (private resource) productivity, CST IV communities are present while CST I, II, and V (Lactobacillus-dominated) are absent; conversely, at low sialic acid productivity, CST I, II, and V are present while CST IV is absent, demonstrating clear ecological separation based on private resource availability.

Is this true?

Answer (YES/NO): NO